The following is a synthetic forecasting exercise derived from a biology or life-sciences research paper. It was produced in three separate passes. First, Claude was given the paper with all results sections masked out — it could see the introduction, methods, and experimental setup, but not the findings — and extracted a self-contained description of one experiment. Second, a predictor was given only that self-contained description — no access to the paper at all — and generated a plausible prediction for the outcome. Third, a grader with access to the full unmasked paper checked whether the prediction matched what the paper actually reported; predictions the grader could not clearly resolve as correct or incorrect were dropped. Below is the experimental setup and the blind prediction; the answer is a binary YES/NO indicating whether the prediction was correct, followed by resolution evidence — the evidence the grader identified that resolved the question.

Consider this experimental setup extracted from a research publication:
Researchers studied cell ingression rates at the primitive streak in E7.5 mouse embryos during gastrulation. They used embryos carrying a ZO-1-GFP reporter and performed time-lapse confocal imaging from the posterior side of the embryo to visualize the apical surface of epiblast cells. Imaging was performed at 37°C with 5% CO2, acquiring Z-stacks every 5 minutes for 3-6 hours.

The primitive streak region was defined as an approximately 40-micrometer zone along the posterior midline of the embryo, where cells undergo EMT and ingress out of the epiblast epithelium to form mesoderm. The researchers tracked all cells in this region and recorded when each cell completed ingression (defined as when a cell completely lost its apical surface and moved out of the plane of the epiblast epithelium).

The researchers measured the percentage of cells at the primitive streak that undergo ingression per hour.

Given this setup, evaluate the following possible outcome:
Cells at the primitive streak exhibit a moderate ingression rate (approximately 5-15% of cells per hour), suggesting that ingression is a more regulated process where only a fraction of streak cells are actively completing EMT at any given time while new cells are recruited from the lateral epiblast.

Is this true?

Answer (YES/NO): NO